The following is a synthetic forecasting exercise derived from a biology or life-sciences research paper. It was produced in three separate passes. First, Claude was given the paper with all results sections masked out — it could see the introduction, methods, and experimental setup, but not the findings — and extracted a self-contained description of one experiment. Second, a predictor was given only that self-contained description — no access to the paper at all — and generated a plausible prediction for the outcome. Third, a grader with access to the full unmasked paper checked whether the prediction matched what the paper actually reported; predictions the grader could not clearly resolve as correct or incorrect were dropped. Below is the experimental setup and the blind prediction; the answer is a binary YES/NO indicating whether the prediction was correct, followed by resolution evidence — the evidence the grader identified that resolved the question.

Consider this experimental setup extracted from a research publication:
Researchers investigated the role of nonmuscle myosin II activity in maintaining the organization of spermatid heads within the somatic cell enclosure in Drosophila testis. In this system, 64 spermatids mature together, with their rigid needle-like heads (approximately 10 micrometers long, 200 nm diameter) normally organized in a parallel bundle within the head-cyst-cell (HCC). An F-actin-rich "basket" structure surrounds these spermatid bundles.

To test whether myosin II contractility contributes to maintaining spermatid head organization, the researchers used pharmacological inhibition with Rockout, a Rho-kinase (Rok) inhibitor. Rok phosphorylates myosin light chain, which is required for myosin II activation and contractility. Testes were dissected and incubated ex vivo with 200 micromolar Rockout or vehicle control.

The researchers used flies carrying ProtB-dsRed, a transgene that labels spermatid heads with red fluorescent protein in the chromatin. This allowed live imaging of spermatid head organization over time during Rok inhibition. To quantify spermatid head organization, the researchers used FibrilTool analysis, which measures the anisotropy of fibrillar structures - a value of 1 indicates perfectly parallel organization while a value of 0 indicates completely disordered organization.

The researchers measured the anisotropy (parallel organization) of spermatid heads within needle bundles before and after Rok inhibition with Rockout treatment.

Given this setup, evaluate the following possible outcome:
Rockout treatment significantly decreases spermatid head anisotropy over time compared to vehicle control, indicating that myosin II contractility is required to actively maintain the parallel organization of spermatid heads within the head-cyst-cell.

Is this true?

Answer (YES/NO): YES